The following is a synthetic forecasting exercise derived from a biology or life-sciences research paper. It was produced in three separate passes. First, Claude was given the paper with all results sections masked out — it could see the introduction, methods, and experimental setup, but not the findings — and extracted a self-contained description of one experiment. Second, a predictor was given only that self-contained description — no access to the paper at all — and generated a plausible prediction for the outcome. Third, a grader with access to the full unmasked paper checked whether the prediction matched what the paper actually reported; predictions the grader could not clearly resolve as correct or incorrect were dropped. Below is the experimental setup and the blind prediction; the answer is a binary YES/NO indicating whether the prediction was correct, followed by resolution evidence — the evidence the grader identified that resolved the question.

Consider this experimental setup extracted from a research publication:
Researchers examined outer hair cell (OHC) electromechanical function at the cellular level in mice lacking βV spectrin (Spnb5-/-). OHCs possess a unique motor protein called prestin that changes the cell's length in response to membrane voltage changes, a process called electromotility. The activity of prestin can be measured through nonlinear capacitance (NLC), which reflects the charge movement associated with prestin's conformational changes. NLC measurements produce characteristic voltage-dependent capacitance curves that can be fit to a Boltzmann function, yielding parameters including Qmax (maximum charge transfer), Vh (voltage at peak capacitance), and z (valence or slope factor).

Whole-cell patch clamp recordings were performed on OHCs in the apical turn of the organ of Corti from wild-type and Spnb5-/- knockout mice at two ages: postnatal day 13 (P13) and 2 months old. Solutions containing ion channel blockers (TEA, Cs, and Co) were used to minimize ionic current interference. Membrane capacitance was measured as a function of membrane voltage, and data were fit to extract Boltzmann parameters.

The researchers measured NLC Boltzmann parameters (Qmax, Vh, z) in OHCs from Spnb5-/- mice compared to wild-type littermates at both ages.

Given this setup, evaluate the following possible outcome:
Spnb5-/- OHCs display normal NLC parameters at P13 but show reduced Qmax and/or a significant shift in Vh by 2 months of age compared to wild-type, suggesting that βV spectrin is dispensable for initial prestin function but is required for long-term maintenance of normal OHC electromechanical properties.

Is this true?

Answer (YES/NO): NO